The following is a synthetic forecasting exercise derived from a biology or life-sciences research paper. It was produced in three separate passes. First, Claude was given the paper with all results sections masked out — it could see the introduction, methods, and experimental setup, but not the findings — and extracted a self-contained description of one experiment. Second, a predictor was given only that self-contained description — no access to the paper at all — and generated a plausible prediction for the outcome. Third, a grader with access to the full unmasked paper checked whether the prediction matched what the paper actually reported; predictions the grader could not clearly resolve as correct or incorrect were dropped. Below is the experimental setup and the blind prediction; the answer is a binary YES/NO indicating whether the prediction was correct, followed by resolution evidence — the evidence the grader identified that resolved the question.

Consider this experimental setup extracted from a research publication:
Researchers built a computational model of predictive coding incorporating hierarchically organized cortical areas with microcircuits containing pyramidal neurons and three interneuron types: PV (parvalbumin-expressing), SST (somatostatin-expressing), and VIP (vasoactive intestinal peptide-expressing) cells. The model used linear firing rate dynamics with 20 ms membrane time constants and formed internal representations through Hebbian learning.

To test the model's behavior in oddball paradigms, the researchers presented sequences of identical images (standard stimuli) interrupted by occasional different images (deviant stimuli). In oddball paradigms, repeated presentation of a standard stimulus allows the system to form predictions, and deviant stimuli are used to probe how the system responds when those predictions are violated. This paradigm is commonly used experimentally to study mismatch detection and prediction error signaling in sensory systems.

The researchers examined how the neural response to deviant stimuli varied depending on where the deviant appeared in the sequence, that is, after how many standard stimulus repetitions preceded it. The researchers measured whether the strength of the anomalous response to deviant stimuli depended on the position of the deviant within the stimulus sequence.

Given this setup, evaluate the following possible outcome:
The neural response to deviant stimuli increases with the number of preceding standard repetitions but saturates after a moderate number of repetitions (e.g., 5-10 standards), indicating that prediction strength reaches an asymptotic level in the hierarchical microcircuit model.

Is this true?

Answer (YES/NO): NO